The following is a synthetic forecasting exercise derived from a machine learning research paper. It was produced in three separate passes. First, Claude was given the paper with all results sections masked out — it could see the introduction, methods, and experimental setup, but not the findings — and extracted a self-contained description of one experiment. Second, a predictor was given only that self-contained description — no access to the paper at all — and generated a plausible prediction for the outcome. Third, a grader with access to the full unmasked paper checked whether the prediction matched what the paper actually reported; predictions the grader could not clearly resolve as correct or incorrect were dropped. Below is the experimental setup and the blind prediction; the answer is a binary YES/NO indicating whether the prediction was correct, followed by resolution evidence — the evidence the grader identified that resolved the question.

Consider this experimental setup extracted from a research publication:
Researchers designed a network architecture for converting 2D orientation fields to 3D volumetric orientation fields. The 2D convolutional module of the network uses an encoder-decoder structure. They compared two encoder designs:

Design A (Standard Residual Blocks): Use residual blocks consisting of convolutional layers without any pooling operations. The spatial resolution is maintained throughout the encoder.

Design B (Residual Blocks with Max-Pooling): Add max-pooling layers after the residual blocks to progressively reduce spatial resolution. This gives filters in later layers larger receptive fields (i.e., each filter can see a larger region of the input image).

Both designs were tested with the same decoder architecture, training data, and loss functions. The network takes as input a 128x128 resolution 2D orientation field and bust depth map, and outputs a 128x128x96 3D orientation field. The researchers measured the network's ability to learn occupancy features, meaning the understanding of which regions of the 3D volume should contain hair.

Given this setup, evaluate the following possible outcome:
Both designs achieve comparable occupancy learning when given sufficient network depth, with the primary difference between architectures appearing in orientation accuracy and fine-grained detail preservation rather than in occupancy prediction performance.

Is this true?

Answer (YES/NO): NO